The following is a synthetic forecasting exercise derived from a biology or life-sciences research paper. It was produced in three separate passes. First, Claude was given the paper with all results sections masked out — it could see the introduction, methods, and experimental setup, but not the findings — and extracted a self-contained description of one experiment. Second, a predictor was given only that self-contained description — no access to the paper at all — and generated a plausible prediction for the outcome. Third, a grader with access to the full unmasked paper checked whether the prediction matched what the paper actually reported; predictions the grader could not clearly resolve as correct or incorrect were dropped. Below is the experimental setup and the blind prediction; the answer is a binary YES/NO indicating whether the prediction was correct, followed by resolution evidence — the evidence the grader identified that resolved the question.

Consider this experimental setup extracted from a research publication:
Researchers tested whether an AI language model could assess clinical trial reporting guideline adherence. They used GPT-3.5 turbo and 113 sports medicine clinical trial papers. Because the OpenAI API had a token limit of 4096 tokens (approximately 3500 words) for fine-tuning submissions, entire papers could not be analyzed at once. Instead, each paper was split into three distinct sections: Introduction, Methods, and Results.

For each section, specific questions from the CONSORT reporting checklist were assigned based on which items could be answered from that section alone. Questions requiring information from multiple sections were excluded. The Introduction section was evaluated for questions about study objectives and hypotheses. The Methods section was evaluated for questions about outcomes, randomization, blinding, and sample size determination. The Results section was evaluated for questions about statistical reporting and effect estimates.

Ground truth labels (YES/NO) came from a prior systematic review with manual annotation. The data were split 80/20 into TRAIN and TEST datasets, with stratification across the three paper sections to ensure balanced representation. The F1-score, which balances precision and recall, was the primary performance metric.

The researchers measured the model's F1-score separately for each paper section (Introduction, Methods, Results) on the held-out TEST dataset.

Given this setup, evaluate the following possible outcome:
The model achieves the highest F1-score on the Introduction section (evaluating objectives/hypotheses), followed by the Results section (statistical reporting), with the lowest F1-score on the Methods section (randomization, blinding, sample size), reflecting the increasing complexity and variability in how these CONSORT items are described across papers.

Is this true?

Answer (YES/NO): NO